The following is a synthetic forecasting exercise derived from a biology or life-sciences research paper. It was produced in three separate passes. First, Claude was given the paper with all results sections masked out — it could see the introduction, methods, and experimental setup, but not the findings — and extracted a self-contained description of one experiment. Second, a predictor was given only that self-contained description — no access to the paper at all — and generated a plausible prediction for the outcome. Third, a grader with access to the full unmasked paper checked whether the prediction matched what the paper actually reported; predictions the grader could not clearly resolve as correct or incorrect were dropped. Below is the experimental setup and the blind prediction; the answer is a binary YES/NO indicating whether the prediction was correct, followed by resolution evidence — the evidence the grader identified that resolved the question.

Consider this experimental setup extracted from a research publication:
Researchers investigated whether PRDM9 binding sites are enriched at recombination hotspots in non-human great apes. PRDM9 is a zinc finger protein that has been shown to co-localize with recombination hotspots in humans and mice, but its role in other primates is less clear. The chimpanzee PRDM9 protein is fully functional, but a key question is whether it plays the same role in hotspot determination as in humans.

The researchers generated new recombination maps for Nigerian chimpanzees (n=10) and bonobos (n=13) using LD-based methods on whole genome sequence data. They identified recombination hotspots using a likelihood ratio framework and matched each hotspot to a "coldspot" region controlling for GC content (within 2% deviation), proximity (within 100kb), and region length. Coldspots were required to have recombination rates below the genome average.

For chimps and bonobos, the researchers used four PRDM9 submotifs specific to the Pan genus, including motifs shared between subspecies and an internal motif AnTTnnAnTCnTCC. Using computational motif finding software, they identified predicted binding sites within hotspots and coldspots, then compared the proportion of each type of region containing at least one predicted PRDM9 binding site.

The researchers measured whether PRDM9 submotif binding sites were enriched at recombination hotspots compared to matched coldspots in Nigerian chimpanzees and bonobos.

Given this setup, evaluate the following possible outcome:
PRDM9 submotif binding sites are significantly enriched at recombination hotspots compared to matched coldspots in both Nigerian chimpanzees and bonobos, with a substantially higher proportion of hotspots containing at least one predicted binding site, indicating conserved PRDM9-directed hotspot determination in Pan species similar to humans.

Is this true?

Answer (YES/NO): NO